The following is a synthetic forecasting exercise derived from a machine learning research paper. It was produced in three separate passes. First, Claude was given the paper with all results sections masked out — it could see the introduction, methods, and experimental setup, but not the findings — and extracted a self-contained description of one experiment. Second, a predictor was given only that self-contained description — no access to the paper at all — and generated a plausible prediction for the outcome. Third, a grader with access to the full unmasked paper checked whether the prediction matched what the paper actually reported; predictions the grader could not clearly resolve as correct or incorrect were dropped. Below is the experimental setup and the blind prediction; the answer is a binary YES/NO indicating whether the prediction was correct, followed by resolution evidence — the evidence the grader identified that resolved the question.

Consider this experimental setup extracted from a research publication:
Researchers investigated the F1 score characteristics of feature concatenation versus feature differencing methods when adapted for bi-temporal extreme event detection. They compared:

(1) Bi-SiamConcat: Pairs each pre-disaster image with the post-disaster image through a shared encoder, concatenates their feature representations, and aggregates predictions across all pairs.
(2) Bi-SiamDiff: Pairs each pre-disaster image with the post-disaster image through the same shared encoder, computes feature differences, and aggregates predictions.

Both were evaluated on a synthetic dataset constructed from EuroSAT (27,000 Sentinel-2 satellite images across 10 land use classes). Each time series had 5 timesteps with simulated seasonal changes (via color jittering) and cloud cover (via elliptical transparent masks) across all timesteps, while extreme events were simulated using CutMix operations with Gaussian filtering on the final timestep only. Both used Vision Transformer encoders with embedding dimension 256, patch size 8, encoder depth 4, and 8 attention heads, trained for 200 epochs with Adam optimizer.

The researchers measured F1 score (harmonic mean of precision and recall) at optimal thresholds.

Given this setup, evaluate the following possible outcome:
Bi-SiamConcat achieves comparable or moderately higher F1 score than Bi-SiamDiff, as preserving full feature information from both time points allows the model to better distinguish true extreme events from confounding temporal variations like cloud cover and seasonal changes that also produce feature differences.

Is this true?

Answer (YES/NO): YES